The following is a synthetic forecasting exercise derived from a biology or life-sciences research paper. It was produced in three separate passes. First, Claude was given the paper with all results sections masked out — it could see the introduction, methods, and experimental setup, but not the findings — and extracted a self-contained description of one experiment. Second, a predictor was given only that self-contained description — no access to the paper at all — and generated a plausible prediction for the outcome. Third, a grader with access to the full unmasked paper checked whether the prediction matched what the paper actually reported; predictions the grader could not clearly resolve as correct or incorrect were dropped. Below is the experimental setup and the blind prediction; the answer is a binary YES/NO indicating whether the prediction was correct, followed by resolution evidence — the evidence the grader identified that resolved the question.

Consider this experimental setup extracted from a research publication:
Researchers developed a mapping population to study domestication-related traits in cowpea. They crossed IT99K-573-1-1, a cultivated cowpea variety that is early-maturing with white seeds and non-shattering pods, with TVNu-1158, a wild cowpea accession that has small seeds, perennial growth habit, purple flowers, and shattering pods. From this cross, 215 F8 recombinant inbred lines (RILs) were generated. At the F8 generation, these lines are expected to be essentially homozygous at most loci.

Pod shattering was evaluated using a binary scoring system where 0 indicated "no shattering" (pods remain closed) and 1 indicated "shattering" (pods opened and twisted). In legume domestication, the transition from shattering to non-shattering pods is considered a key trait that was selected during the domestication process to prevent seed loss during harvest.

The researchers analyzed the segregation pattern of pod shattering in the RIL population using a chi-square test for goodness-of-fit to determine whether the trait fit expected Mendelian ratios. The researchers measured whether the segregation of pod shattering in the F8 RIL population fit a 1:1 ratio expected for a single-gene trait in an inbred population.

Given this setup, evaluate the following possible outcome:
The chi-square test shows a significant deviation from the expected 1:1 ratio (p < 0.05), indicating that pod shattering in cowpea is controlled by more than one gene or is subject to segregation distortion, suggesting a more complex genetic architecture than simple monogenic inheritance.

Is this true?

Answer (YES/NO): NO